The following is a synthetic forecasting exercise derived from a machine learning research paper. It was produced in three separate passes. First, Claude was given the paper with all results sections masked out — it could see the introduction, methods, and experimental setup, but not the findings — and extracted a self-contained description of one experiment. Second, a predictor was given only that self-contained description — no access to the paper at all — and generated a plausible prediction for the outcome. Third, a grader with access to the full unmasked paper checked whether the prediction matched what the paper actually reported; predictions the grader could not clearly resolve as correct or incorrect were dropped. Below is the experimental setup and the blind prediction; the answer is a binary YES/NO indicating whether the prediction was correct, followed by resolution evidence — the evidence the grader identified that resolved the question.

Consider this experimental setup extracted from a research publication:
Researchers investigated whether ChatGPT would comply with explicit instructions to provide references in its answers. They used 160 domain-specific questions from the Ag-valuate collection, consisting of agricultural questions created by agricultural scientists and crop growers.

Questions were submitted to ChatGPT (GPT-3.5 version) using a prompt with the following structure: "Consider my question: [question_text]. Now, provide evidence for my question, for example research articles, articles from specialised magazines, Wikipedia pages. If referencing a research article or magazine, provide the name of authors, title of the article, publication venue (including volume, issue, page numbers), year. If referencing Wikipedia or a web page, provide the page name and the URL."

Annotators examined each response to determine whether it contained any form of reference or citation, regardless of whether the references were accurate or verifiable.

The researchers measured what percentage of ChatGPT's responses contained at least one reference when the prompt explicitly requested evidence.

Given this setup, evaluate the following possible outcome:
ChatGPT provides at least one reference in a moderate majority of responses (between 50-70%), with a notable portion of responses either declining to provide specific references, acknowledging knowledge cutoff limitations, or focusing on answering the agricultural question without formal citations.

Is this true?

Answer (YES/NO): NO